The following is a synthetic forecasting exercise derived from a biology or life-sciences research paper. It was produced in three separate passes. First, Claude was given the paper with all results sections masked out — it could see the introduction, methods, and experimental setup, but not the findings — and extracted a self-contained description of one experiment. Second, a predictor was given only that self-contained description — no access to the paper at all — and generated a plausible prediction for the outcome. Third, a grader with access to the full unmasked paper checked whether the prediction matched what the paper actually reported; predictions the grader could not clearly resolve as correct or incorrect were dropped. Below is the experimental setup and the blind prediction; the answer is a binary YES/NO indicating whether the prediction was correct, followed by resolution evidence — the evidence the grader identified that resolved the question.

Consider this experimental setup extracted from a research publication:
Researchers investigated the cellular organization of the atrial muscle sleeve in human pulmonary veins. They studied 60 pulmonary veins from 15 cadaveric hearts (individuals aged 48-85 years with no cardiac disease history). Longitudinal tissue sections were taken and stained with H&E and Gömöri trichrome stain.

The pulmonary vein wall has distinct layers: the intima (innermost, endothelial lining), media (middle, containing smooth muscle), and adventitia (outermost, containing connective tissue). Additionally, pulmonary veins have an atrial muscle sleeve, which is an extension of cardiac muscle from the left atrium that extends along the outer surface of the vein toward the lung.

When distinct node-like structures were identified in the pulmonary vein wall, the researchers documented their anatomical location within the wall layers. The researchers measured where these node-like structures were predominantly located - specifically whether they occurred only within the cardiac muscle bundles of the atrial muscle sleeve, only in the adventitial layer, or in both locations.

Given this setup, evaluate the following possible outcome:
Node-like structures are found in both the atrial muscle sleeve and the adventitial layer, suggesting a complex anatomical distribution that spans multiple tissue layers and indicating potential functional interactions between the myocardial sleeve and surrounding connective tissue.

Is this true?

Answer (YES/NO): YES